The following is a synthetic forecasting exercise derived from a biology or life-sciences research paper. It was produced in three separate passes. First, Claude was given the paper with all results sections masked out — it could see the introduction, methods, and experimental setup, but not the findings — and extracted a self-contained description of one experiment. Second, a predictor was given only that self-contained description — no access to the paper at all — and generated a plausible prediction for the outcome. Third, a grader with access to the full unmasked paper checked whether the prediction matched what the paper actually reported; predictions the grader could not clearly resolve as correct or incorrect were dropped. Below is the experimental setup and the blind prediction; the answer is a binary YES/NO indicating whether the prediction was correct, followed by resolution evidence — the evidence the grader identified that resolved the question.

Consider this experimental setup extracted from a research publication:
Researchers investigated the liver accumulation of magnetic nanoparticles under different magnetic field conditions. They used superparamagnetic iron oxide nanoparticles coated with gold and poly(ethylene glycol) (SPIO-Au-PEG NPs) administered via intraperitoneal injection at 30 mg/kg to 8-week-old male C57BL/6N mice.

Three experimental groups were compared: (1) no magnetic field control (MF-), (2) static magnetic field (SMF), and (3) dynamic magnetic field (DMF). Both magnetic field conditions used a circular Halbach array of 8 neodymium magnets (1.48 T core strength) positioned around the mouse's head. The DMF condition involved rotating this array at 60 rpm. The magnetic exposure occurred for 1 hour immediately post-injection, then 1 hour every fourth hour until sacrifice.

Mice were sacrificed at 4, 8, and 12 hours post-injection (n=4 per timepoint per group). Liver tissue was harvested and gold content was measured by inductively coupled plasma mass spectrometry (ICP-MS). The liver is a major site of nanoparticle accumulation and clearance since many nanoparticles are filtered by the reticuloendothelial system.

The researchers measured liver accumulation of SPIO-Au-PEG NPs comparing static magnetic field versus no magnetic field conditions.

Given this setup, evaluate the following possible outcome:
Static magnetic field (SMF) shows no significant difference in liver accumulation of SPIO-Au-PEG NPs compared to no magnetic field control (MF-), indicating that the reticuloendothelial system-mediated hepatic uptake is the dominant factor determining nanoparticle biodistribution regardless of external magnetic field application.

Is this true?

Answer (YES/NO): YES